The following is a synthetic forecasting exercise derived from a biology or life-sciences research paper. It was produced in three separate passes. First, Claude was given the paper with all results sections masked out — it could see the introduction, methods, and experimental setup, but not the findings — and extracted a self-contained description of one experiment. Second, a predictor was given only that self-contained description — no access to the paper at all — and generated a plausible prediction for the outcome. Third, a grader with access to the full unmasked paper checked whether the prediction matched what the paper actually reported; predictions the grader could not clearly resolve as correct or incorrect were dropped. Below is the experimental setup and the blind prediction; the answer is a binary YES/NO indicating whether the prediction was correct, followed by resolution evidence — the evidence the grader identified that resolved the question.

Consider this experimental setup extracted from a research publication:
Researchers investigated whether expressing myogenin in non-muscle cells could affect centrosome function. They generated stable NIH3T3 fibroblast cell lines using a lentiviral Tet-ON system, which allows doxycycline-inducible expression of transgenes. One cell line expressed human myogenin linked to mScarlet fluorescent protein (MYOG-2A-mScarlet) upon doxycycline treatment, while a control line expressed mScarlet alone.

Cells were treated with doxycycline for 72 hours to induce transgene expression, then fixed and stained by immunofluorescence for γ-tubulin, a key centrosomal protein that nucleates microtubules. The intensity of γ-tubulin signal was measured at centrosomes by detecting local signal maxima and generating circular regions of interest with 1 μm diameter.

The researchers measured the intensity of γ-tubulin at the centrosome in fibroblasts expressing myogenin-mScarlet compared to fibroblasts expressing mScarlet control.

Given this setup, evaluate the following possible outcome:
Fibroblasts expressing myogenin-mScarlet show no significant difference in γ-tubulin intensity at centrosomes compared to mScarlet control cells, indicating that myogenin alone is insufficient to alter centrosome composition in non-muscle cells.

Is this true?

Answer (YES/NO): NO